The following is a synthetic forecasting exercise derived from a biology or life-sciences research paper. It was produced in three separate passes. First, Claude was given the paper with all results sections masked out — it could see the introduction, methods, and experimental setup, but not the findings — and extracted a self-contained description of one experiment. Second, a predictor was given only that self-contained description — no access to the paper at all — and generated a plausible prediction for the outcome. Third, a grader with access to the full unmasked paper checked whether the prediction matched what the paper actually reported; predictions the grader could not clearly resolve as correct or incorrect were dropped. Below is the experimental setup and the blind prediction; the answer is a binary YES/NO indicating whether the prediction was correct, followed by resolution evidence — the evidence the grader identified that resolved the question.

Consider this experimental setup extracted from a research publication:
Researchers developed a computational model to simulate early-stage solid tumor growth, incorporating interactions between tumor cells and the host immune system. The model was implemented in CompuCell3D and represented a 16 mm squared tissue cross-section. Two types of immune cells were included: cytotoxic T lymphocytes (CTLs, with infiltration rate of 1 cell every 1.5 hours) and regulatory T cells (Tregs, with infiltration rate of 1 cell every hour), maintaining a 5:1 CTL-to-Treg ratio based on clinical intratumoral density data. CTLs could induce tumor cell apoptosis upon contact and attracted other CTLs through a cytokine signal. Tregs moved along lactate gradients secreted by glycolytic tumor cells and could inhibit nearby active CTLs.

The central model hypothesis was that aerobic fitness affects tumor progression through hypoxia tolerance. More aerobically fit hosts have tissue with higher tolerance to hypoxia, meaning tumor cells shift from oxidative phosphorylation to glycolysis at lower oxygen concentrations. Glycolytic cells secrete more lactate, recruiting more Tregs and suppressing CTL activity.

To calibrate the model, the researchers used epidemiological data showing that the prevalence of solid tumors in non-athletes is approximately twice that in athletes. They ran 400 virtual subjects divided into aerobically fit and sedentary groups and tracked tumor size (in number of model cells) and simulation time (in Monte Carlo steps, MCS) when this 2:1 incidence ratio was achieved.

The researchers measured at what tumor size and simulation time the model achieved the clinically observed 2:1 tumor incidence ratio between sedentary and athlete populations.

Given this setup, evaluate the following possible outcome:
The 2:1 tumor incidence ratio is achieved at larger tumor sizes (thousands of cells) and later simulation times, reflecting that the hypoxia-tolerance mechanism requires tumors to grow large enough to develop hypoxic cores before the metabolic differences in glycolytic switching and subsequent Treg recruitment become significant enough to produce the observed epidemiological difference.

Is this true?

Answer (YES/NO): YES